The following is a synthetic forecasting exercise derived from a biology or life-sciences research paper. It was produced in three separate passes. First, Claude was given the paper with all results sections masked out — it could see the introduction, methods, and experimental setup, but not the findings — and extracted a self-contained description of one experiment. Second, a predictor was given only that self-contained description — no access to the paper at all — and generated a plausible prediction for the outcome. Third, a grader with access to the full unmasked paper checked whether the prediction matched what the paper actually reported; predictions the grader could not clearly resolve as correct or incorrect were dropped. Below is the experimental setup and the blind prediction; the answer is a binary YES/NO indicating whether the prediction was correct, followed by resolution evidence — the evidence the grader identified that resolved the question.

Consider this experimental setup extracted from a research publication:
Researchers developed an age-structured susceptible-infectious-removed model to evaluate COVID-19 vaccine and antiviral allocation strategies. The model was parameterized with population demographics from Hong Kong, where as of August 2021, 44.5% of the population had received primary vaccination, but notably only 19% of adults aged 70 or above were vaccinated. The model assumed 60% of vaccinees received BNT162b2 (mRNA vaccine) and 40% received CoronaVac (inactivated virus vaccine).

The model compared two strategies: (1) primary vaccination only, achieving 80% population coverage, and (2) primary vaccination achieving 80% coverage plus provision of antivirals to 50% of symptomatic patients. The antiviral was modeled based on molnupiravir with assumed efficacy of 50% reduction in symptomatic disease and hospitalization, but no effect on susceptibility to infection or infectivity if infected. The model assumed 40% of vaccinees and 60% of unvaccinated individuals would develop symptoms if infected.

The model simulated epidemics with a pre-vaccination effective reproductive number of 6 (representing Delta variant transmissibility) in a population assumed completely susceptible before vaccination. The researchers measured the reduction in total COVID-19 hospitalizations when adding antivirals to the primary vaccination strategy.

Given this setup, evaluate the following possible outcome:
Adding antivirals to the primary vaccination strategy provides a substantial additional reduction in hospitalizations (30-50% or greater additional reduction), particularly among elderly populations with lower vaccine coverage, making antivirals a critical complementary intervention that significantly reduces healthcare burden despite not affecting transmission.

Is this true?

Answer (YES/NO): NO